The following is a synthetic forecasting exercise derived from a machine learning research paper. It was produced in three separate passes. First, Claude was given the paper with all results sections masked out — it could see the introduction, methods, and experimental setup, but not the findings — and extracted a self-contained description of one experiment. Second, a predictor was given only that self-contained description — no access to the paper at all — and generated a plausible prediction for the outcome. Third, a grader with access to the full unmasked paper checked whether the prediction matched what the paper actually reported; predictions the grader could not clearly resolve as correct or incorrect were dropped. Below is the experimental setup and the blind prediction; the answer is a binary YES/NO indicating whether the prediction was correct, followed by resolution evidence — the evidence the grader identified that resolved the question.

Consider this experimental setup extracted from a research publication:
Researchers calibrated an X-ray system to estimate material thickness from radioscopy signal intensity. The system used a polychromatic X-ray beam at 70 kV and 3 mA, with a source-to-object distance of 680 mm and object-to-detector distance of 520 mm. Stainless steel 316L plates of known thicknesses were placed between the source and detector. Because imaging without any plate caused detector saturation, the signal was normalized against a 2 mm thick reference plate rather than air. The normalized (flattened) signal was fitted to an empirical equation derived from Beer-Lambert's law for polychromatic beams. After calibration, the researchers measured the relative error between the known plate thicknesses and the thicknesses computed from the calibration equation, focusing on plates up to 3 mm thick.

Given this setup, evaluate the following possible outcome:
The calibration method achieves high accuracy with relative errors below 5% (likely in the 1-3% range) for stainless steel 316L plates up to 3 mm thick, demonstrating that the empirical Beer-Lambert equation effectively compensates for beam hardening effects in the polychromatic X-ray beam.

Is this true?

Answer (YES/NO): NO